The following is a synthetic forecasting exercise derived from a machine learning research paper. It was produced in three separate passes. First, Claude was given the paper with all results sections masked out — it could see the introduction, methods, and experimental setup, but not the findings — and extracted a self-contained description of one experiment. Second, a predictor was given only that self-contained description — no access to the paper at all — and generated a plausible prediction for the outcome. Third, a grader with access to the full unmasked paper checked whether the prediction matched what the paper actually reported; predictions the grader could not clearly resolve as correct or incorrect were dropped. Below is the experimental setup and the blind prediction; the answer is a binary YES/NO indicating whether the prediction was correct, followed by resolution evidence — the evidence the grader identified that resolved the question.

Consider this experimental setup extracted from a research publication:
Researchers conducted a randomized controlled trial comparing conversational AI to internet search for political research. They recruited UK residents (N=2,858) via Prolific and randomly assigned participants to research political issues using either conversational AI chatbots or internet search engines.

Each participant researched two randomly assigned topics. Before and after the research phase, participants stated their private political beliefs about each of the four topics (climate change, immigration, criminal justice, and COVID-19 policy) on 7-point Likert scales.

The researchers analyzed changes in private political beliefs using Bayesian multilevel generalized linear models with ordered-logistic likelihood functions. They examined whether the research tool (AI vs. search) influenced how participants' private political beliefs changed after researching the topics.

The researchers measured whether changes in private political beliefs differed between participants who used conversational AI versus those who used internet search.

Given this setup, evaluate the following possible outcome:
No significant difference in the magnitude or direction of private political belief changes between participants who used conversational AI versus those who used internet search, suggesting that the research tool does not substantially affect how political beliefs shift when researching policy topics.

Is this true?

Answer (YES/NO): YES